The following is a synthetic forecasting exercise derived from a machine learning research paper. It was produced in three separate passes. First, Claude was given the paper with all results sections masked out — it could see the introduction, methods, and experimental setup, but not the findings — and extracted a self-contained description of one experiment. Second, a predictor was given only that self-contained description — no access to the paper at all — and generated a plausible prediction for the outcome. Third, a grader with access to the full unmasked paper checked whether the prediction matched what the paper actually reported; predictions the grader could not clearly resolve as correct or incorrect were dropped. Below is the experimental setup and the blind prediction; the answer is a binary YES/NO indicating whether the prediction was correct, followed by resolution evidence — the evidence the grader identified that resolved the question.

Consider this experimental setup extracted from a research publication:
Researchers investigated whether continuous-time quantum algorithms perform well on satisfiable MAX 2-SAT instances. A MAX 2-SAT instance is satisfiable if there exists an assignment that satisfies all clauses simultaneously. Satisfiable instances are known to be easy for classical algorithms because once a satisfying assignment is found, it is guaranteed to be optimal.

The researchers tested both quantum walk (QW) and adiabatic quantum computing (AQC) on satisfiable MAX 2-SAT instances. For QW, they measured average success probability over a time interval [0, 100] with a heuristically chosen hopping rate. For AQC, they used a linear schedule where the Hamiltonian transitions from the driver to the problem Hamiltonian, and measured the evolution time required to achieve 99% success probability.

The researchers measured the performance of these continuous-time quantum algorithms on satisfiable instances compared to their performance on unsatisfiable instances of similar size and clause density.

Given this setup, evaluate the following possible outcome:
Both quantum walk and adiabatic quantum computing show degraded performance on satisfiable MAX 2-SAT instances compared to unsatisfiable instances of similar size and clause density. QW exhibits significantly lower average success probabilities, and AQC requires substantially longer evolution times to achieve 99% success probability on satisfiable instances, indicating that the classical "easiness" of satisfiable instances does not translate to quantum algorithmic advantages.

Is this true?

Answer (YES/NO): NO